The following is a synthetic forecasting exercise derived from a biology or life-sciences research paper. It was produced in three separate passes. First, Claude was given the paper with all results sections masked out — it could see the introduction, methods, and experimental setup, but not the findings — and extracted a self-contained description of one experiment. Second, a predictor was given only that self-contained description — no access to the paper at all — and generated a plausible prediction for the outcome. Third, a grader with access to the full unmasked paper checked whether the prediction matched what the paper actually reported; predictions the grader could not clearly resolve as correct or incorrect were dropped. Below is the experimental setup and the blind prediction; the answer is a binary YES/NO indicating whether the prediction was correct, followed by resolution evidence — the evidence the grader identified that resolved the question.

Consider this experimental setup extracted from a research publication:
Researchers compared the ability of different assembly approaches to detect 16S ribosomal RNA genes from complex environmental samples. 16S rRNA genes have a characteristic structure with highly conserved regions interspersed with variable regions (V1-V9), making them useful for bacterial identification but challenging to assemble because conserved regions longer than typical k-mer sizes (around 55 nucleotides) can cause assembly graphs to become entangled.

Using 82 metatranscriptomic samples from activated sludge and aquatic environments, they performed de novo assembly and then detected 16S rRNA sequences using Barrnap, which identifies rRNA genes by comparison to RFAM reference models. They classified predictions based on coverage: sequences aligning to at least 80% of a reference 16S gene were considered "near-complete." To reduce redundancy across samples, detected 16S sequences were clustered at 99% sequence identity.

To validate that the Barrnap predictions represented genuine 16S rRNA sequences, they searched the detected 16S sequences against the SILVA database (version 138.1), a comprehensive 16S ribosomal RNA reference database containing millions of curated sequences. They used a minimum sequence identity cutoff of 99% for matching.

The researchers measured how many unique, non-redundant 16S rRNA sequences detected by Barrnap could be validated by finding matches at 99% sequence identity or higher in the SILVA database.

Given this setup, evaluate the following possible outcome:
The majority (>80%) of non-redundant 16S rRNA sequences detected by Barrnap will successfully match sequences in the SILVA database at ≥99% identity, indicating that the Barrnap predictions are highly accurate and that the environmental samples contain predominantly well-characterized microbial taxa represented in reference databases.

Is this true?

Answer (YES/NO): NO